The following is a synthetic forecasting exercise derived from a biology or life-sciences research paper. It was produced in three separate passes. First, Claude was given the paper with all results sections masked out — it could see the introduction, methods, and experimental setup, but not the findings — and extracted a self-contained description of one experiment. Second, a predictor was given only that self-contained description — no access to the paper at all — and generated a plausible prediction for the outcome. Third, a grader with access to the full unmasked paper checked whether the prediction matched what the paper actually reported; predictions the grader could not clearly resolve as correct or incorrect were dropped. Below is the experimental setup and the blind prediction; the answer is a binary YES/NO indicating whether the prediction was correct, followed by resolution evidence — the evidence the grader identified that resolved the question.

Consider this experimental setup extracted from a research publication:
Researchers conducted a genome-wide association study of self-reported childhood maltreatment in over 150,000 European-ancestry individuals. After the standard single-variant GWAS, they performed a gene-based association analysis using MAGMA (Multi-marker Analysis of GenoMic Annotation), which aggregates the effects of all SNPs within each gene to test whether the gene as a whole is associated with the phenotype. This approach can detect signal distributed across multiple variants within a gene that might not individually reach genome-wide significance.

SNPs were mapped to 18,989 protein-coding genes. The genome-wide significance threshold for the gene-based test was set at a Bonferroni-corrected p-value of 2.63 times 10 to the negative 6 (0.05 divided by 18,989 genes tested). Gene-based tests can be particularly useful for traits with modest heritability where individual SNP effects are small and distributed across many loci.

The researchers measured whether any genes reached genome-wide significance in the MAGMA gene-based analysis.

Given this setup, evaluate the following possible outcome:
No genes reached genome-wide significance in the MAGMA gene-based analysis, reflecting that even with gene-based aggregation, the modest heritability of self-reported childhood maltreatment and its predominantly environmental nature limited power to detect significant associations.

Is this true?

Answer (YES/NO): NO